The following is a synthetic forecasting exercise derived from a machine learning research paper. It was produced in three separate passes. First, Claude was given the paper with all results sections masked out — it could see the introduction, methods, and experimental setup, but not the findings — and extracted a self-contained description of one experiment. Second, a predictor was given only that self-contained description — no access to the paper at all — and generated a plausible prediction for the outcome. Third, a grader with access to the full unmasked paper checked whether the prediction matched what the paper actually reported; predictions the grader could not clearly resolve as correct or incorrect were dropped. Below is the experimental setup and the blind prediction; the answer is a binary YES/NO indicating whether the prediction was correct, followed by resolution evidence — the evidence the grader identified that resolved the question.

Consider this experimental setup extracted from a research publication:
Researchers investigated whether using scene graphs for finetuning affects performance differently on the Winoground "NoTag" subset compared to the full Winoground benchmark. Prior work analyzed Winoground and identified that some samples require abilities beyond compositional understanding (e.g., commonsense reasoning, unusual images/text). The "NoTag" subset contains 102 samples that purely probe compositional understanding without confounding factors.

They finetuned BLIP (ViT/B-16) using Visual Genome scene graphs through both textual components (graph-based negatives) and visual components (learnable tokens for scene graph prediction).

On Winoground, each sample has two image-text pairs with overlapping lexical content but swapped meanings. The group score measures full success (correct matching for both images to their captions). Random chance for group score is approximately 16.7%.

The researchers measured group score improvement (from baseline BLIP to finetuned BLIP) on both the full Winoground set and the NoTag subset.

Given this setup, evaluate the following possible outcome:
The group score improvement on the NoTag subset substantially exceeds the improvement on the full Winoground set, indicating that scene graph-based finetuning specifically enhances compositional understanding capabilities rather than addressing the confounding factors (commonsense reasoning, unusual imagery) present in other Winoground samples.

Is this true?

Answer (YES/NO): NO